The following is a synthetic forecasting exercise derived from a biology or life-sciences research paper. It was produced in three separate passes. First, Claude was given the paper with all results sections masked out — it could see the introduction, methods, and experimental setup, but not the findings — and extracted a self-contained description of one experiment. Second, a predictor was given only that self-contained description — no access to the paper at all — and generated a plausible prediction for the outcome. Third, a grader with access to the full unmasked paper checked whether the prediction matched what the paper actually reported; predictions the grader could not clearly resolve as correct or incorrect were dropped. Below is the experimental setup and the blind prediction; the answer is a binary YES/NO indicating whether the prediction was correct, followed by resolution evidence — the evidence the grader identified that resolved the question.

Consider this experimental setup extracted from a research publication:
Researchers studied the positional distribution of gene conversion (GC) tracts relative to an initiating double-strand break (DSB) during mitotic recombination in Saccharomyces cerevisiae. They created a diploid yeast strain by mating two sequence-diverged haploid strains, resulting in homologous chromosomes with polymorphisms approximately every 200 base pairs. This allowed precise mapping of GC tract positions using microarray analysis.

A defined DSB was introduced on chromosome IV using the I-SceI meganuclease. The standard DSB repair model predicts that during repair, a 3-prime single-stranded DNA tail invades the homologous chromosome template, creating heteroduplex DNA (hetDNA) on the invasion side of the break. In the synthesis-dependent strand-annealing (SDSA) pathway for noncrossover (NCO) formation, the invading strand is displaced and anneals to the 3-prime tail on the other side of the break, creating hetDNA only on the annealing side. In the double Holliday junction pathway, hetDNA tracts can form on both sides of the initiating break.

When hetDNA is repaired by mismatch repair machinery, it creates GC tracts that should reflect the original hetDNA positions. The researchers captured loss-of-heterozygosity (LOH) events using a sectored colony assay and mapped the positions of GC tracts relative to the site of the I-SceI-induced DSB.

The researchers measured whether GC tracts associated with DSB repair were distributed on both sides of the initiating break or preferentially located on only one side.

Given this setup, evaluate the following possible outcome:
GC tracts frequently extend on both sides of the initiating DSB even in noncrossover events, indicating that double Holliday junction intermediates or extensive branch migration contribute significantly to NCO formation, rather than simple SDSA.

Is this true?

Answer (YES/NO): NO